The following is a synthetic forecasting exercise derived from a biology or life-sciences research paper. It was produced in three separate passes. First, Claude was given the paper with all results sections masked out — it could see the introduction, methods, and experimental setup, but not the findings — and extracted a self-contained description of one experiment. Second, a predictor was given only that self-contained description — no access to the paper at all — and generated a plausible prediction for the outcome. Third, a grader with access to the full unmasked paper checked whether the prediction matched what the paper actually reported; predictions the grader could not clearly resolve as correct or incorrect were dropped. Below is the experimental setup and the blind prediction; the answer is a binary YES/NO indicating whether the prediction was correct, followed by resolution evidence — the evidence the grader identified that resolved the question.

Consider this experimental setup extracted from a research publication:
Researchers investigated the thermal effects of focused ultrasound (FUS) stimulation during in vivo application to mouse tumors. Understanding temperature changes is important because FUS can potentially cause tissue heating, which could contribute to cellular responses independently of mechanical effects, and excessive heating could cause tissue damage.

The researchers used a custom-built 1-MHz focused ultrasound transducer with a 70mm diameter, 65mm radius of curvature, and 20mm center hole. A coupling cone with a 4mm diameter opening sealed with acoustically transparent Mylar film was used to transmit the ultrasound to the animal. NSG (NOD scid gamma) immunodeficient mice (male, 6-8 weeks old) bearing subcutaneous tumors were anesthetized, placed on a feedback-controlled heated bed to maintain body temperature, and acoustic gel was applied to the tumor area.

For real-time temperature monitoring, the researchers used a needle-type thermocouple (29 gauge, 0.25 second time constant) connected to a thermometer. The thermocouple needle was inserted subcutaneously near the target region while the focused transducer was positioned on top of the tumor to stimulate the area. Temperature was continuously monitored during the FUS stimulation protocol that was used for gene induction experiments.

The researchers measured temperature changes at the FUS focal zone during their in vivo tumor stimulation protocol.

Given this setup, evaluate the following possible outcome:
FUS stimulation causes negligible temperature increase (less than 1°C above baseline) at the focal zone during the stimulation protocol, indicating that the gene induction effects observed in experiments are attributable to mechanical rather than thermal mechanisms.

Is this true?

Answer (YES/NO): YES